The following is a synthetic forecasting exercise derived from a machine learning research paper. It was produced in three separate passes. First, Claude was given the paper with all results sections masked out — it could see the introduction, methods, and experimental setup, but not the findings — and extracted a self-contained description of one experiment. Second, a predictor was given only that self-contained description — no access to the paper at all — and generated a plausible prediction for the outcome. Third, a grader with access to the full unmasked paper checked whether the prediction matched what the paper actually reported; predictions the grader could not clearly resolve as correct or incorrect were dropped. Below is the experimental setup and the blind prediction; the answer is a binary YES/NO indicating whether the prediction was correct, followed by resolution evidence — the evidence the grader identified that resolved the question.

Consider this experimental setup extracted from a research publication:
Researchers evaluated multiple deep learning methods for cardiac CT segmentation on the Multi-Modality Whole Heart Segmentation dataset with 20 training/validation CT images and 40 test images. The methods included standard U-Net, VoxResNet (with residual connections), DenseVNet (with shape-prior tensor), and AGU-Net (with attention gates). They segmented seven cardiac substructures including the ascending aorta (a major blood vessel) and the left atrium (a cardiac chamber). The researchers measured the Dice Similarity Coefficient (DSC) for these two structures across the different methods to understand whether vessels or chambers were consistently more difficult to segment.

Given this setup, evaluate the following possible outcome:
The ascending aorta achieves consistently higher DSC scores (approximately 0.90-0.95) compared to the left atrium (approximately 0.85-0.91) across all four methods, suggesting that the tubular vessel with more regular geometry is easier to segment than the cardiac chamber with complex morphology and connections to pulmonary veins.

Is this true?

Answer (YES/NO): NO